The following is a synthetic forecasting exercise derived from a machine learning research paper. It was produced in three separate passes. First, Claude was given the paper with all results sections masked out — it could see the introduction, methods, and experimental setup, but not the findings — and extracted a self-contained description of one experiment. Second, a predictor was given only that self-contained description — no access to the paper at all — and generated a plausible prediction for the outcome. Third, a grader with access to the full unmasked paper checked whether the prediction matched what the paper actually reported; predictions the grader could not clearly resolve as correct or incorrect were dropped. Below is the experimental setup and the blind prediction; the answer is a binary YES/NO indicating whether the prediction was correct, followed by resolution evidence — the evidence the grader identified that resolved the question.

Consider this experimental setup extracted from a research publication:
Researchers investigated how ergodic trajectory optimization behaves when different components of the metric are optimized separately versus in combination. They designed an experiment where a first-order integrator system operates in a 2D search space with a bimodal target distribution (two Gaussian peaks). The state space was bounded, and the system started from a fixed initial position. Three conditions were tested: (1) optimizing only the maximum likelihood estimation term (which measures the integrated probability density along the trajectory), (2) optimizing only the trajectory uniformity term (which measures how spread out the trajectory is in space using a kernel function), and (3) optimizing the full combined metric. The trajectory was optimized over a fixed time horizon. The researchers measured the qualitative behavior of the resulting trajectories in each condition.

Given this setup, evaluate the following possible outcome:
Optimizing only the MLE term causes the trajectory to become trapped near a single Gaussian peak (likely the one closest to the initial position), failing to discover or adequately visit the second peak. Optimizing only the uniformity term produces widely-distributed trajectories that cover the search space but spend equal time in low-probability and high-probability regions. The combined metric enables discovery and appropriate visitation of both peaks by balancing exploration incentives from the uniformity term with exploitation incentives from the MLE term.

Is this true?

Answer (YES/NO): YES